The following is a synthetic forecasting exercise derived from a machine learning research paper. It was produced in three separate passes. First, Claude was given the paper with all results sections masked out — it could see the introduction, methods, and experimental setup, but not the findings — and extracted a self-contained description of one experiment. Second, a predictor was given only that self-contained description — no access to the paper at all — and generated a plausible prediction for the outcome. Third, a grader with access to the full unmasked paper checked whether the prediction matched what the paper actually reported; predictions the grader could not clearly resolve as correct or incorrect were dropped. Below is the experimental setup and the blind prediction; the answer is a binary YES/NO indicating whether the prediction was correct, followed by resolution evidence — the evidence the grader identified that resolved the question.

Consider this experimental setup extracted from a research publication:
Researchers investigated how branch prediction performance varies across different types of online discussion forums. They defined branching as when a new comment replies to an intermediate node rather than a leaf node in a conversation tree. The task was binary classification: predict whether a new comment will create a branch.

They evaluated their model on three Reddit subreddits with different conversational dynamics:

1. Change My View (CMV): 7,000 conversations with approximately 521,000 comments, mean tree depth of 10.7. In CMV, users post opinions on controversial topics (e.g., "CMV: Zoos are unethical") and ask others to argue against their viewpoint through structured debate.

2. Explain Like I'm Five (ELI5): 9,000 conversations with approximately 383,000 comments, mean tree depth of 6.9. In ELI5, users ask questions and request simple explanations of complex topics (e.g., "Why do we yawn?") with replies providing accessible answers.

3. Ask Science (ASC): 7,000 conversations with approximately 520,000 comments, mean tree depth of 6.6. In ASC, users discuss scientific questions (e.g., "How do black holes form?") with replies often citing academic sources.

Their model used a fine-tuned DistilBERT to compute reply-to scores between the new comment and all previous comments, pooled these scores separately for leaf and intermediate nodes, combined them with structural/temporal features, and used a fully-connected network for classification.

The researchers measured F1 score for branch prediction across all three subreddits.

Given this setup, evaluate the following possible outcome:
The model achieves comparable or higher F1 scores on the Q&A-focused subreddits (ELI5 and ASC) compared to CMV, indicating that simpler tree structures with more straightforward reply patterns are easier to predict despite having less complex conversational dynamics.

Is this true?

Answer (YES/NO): NO